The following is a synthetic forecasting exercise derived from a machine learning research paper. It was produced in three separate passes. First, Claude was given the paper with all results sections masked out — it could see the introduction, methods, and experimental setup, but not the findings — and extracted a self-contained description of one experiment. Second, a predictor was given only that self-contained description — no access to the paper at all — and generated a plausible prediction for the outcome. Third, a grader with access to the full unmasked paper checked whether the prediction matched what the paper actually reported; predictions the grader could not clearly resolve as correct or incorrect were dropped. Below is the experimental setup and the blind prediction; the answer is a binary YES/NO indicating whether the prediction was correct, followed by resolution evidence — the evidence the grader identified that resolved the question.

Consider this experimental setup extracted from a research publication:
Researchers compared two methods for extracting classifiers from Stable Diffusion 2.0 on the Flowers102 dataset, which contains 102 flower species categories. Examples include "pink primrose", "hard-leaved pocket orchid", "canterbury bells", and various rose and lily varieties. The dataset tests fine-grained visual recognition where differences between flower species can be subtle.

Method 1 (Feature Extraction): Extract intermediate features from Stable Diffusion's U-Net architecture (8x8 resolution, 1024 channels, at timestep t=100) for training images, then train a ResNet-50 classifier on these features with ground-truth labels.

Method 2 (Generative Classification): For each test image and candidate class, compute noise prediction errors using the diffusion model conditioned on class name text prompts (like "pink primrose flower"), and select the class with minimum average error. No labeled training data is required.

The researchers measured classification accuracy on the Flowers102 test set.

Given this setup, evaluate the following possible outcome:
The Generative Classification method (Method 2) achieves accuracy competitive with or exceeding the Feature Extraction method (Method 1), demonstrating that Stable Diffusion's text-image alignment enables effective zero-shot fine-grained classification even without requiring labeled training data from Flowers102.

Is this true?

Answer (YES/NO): NO